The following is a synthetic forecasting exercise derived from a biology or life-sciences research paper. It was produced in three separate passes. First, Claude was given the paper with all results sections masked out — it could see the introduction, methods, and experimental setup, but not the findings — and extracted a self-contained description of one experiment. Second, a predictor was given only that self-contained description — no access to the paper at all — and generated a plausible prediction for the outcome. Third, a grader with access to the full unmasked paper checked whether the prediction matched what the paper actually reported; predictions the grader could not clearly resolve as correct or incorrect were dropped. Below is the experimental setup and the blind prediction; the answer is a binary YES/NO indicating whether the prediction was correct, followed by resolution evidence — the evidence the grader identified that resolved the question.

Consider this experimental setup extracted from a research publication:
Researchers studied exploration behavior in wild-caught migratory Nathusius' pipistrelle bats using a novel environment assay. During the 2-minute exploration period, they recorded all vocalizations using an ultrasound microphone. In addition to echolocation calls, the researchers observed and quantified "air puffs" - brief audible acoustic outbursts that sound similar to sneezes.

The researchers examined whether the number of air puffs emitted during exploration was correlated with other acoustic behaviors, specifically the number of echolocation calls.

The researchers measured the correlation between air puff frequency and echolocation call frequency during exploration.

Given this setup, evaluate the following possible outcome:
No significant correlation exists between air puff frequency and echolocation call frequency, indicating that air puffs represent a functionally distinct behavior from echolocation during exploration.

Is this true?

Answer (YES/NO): YES